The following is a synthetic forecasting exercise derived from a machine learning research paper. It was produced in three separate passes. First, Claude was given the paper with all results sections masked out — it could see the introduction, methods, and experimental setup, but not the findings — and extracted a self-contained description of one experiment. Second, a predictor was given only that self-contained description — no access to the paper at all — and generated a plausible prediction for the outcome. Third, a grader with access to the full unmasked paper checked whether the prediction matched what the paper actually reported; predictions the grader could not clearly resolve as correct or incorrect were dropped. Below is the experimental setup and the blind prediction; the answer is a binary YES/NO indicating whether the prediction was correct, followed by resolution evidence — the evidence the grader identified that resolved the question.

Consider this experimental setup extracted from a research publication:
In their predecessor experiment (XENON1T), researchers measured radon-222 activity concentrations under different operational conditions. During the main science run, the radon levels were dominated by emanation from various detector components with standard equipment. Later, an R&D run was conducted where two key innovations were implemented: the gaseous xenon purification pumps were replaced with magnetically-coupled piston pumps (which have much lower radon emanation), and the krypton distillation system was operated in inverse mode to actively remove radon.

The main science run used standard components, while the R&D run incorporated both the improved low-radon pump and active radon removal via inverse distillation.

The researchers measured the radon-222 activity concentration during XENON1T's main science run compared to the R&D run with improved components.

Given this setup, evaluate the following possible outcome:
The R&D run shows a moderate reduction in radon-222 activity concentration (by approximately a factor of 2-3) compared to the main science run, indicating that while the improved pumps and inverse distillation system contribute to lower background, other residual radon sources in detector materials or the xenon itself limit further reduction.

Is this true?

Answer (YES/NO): YES